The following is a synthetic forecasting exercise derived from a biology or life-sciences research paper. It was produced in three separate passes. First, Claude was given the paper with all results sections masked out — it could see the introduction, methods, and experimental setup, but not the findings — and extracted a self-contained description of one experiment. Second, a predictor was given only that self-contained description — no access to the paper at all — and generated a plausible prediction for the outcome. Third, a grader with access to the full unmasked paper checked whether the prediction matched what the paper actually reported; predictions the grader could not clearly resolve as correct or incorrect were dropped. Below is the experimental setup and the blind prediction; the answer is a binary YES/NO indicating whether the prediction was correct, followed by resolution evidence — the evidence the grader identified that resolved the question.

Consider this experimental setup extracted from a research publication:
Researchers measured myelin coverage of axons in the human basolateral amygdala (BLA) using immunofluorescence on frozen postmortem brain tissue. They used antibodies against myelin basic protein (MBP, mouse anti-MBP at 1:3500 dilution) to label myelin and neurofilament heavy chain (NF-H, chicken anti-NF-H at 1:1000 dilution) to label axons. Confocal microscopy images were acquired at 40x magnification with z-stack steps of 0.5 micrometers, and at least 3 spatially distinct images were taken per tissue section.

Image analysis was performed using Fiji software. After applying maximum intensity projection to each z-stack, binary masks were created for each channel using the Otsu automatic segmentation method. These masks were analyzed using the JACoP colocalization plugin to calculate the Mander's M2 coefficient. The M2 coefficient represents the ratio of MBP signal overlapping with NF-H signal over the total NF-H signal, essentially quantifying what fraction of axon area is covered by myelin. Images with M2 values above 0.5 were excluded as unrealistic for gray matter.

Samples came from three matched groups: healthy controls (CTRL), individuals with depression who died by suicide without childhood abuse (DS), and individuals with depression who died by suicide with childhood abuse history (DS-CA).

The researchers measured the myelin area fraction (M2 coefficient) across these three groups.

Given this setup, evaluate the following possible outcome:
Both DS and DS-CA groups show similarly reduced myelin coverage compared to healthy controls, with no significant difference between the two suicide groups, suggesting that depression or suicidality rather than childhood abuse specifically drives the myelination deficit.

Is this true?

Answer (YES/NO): NO